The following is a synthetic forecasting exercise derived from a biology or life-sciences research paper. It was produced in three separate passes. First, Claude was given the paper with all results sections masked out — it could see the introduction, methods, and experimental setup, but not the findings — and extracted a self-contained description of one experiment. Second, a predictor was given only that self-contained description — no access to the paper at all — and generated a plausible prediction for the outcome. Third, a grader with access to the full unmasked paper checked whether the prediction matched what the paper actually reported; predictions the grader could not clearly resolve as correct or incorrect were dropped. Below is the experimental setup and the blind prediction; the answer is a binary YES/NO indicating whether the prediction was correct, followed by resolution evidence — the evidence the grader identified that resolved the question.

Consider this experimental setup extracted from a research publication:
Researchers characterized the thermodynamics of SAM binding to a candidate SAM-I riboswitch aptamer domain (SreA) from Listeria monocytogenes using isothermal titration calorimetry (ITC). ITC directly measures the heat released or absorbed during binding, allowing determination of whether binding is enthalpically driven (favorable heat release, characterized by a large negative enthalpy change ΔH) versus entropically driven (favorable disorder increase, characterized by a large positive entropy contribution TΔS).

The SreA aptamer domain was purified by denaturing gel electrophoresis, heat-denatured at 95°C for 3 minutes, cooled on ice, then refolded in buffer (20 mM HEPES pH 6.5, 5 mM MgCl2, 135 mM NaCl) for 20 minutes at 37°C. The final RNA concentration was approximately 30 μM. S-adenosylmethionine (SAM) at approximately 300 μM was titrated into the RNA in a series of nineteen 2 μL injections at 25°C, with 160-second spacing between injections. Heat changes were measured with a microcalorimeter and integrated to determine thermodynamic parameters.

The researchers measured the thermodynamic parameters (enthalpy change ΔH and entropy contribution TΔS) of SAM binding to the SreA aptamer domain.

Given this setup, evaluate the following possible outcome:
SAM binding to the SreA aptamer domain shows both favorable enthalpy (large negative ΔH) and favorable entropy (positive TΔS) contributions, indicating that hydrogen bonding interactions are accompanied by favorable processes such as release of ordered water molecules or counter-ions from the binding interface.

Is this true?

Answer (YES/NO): NO